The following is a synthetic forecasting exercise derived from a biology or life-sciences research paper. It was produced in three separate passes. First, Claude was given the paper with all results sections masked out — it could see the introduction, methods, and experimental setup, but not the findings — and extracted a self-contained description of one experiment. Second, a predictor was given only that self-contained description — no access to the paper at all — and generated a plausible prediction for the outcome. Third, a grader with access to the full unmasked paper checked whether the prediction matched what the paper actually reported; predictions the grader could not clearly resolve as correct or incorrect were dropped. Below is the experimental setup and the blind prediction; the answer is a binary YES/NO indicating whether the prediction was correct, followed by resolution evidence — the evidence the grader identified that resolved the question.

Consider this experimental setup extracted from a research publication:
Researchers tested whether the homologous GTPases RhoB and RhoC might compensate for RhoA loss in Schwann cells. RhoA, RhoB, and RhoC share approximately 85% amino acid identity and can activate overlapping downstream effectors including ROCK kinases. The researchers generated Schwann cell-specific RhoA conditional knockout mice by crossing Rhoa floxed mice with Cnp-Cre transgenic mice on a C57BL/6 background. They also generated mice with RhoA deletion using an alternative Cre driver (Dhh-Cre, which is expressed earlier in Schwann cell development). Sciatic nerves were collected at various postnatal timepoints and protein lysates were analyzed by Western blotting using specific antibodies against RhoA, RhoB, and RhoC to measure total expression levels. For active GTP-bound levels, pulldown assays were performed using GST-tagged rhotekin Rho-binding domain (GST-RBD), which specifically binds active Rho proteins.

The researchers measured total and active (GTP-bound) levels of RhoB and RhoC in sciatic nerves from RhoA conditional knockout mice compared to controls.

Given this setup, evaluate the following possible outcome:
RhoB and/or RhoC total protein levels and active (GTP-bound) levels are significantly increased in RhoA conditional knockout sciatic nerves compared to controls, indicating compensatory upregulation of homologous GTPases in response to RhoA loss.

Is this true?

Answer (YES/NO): YES